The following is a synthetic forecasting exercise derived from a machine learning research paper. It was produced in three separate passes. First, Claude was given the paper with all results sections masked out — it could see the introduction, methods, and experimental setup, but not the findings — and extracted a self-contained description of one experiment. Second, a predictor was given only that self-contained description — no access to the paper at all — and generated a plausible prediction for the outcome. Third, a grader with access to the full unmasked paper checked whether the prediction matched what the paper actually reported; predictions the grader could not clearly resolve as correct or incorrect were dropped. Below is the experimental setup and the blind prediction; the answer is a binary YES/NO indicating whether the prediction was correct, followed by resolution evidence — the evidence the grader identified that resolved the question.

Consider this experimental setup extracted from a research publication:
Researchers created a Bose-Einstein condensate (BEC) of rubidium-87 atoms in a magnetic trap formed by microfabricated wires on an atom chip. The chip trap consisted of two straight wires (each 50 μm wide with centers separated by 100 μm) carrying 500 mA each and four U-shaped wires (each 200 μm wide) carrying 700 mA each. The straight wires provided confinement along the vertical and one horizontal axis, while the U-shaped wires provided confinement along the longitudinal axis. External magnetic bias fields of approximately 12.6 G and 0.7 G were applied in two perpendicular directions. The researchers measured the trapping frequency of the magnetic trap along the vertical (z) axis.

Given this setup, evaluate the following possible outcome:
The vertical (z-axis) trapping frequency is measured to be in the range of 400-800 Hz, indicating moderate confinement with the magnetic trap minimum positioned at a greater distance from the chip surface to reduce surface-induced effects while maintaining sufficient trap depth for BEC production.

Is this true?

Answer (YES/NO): NO